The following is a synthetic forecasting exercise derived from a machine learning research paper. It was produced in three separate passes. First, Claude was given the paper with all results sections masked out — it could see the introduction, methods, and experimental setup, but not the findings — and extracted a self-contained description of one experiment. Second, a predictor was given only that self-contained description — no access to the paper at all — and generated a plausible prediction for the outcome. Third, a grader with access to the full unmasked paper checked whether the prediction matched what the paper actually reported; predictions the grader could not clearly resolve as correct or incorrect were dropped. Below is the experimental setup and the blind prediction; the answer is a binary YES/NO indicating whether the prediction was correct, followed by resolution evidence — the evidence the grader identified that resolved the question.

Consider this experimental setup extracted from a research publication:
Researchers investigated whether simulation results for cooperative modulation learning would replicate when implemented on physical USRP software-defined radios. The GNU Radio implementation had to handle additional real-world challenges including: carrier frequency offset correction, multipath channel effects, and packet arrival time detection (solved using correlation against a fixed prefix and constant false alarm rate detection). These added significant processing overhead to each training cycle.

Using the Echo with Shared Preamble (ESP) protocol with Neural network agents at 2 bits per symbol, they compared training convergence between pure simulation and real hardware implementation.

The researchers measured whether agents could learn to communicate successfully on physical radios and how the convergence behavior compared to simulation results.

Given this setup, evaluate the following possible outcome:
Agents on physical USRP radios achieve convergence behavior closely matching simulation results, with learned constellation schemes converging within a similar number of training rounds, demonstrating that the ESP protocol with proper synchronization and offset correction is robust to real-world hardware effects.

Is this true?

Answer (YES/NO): YES